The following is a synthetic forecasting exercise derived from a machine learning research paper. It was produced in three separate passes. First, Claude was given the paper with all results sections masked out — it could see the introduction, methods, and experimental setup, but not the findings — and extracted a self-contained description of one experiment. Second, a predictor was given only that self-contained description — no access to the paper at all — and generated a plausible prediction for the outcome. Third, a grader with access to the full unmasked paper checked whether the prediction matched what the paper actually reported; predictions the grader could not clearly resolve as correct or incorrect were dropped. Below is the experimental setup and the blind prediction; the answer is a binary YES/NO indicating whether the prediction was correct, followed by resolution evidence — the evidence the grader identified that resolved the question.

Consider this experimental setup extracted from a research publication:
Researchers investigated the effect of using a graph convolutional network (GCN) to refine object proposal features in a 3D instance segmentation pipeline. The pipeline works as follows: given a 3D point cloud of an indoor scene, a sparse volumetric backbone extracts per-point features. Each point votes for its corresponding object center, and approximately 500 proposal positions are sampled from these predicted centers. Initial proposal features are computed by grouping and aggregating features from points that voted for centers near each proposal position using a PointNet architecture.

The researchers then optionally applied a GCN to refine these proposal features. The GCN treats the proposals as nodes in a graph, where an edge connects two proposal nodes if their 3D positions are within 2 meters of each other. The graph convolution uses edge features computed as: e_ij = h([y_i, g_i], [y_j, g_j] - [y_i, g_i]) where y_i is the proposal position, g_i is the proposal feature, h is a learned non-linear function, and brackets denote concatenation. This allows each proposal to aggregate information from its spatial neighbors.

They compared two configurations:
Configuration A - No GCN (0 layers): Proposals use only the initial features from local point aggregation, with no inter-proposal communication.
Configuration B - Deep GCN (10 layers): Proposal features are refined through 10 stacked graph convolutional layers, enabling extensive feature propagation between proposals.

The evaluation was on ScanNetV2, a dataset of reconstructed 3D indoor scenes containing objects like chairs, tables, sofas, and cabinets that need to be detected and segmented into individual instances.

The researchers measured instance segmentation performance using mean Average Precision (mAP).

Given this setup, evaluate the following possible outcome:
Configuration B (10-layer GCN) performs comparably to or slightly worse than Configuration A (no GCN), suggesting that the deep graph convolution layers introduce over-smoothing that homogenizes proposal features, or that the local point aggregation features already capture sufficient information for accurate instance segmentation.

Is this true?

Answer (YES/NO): NO